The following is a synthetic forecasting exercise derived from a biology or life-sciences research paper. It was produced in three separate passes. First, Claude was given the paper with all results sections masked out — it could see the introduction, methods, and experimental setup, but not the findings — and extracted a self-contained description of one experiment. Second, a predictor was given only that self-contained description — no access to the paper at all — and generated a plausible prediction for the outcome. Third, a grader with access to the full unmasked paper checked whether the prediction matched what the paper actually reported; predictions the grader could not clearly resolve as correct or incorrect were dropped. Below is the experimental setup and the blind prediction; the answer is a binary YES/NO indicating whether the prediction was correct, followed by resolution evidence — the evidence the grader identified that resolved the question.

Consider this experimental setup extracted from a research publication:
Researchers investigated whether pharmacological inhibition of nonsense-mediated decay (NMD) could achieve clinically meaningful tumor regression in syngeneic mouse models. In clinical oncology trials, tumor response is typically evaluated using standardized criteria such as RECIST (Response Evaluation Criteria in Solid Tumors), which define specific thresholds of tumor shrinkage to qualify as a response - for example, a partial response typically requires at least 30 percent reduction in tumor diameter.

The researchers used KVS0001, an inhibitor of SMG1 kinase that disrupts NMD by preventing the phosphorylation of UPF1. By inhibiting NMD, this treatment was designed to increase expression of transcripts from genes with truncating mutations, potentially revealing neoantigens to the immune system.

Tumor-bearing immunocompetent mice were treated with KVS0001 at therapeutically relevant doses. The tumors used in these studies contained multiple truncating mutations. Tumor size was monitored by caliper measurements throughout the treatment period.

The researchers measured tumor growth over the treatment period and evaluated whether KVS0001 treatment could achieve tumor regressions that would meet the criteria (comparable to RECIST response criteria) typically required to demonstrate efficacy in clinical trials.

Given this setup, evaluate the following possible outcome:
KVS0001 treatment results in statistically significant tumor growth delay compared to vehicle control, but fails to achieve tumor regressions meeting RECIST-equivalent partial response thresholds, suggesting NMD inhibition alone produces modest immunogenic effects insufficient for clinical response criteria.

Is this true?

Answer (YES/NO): YES